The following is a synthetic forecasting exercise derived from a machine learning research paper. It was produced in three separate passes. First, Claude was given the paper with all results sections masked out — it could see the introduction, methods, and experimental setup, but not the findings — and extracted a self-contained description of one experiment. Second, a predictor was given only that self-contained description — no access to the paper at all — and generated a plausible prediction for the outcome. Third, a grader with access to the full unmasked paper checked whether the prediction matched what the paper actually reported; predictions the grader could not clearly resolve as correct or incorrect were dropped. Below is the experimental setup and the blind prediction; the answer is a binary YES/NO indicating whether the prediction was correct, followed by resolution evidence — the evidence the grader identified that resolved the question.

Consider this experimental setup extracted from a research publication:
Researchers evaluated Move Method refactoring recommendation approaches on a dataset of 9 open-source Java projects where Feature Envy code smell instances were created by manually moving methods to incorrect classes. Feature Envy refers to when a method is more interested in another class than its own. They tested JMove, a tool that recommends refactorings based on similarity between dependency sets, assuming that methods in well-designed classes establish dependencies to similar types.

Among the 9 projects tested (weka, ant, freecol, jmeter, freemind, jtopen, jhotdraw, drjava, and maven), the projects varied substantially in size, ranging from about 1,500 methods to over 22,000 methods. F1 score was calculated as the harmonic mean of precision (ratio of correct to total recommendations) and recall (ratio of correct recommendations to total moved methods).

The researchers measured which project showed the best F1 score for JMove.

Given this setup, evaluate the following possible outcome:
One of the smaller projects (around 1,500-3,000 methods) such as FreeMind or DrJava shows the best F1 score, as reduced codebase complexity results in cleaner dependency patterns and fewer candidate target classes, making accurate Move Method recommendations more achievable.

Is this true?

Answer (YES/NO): NO